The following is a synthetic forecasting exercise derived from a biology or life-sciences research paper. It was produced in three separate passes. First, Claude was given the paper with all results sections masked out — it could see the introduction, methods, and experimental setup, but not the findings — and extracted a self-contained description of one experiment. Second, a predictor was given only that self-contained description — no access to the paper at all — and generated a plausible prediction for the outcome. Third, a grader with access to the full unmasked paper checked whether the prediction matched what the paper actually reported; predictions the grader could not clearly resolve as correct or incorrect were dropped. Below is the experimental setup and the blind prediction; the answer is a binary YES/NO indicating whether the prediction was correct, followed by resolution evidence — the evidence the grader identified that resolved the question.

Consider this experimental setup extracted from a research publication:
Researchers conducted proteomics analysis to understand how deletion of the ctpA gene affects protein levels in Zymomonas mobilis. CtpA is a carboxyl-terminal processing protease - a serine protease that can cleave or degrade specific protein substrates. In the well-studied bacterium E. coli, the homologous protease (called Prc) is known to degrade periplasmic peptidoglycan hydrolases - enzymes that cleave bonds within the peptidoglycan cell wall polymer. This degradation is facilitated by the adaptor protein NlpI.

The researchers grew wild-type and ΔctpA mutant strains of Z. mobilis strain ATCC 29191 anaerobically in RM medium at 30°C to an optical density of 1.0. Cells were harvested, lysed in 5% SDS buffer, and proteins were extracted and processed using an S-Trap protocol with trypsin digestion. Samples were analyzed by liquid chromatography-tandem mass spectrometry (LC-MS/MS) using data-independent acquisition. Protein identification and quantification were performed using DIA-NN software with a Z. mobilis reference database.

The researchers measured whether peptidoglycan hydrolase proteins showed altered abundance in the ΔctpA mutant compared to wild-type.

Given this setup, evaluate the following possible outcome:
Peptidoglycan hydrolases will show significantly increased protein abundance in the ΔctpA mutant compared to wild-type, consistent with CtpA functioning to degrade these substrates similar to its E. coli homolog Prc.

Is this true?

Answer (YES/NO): YES